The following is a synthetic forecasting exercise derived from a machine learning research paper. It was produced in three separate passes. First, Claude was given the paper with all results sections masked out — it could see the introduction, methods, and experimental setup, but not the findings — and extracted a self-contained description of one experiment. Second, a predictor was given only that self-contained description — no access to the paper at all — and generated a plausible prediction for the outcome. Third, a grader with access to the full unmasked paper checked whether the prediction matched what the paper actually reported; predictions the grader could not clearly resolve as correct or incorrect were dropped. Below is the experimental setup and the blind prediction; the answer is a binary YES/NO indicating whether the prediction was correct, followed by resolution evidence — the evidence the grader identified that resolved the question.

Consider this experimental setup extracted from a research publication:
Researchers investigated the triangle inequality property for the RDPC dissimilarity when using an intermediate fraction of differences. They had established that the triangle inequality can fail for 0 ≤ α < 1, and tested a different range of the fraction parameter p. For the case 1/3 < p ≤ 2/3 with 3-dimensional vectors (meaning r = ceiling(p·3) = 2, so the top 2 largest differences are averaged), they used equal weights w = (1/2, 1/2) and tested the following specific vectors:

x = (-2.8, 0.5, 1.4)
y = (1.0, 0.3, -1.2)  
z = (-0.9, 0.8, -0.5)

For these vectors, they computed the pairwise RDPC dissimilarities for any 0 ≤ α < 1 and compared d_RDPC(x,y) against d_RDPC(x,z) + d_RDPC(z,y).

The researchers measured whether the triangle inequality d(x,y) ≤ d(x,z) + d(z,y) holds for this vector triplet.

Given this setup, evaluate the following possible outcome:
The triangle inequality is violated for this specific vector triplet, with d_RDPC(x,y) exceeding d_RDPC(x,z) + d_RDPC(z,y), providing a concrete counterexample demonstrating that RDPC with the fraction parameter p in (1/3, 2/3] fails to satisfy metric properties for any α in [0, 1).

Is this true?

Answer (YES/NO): YES